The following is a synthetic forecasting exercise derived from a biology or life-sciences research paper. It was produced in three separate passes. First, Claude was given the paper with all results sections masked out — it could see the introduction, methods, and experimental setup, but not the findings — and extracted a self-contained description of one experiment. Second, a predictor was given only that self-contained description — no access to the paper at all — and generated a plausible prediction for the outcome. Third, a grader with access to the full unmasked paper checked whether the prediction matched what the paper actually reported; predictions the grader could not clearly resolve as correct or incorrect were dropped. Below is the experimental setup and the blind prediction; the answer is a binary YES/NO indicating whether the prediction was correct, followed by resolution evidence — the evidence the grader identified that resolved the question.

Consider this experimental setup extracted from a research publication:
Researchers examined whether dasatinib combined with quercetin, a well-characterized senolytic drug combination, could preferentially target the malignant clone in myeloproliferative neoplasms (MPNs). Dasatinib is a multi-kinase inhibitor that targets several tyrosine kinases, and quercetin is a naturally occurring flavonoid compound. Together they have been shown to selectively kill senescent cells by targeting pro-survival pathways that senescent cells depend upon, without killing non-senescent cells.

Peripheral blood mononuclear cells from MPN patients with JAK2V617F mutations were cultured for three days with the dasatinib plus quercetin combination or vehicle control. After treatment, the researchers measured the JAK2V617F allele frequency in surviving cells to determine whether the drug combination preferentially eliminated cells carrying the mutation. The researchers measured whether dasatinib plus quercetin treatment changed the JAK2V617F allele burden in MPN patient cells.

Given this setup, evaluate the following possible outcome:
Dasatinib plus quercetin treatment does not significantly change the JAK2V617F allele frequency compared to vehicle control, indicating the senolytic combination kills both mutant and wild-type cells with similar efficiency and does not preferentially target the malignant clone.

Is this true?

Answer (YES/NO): YES